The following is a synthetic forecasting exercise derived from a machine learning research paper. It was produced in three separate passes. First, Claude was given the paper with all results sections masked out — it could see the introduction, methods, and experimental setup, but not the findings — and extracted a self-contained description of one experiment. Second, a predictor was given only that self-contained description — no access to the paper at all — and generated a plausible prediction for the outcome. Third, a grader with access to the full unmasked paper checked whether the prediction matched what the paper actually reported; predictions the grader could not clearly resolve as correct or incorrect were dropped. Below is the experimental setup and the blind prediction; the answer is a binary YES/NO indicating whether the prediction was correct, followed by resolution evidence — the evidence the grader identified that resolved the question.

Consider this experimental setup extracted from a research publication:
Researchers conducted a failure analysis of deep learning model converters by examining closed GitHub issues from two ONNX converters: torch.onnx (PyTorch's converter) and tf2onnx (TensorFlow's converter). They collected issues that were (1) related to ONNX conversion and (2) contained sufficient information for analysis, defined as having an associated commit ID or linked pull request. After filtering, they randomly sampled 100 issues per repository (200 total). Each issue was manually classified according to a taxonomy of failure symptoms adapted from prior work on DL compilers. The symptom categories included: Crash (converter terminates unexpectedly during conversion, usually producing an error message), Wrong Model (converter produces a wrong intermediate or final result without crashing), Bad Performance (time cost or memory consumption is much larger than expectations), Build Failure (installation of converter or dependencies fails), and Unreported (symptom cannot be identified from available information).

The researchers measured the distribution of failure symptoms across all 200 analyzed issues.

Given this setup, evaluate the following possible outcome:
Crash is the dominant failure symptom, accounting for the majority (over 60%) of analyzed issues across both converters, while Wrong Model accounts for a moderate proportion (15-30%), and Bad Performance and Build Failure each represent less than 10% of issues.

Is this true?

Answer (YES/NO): NO